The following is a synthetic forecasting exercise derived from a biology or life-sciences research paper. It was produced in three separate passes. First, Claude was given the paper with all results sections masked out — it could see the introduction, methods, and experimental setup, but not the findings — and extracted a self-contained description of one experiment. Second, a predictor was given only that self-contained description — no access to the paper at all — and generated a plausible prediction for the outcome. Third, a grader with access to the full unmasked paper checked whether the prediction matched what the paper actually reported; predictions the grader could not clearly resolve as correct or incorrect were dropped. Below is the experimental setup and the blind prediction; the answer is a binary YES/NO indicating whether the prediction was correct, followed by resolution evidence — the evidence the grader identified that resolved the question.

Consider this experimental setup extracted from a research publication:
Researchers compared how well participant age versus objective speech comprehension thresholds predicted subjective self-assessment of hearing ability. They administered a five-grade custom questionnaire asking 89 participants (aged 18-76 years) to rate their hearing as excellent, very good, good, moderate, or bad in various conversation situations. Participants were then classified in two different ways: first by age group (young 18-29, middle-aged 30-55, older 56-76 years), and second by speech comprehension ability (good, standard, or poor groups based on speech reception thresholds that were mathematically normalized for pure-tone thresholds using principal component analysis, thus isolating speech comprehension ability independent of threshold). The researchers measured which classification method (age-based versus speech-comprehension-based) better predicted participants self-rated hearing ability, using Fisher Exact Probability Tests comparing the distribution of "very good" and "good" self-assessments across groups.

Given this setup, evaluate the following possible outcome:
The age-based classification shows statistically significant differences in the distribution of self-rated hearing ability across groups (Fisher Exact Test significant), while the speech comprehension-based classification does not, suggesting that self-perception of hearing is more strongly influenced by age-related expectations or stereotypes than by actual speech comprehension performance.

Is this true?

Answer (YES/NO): NO